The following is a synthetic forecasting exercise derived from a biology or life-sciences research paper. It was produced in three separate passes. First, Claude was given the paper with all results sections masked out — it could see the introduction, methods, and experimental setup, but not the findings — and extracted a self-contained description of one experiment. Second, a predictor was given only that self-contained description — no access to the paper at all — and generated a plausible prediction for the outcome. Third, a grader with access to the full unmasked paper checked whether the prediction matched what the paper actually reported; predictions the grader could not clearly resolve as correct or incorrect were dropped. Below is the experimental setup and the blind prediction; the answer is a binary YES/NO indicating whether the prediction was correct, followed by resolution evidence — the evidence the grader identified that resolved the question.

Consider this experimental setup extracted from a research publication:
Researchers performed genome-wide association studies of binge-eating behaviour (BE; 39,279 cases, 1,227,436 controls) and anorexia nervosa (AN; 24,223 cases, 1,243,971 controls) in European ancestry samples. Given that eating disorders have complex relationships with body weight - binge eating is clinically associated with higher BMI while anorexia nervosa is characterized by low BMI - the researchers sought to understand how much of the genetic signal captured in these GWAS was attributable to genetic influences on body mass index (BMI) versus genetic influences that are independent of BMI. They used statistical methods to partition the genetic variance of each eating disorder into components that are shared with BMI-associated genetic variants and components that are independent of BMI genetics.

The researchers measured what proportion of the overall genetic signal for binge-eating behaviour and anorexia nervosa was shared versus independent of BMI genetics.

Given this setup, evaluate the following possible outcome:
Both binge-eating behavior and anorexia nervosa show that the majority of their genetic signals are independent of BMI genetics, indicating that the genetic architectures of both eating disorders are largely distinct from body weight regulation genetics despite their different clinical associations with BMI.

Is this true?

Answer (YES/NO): YES